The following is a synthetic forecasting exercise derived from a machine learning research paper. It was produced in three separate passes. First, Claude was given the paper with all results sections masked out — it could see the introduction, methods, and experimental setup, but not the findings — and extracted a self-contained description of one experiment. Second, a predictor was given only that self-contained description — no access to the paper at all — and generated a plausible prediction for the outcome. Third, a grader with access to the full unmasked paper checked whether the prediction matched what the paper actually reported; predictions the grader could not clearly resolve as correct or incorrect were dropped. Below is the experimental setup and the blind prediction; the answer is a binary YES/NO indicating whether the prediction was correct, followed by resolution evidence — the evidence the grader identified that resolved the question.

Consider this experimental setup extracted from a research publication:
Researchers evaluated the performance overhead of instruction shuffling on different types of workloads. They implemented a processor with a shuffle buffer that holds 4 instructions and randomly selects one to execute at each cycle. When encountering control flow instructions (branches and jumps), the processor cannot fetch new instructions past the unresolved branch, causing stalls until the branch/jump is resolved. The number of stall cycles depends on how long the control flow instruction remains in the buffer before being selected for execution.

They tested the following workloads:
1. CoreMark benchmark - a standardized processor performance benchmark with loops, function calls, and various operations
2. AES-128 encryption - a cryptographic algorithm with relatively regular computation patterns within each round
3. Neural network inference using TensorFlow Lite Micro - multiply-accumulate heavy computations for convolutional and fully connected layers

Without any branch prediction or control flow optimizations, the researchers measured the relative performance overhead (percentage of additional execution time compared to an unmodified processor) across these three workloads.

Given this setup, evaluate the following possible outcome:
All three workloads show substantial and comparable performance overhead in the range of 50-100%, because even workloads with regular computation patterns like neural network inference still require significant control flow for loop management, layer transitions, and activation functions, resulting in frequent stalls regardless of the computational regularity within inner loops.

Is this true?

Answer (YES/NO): NO